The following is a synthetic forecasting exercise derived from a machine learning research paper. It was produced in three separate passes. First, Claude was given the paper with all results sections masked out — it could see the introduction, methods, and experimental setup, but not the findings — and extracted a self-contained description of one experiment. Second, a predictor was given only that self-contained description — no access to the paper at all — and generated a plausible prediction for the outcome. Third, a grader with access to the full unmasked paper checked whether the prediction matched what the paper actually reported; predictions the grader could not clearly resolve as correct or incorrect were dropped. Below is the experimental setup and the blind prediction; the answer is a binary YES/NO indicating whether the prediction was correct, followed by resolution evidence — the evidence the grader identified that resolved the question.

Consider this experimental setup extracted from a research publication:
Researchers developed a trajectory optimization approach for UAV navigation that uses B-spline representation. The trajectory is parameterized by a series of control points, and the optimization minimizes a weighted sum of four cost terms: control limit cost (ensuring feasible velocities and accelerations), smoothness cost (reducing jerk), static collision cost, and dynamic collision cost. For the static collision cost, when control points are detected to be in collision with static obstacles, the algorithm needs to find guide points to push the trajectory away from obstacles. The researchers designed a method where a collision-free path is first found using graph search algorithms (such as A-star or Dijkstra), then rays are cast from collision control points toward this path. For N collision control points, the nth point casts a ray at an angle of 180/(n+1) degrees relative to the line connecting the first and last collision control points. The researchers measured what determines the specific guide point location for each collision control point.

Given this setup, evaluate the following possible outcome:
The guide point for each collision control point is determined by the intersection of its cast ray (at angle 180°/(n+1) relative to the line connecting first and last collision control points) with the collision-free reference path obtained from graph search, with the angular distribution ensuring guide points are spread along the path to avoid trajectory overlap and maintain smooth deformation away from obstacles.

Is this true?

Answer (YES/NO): YES